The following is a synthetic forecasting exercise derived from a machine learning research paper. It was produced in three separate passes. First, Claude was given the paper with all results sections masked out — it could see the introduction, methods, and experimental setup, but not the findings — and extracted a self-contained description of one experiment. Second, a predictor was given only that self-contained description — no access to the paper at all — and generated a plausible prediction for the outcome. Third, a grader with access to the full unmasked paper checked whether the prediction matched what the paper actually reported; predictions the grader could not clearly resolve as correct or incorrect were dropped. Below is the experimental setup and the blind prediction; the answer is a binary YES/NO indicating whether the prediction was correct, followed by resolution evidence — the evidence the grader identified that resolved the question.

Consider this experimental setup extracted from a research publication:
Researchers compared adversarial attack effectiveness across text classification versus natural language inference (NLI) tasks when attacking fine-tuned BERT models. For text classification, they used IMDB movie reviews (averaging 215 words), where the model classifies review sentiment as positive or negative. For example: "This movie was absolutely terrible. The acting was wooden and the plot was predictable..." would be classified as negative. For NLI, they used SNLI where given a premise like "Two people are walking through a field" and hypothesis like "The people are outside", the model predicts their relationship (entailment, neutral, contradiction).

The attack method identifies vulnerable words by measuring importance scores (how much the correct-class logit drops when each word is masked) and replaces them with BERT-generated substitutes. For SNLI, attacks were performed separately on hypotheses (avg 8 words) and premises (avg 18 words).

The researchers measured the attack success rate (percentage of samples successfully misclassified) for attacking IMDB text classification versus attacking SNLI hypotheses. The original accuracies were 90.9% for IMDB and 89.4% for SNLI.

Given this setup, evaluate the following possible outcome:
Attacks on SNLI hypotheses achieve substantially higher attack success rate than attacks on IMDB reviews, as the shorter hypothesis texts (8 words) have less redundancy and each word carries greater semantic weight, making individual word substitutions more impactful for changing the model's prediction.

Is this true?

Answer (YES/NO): YES